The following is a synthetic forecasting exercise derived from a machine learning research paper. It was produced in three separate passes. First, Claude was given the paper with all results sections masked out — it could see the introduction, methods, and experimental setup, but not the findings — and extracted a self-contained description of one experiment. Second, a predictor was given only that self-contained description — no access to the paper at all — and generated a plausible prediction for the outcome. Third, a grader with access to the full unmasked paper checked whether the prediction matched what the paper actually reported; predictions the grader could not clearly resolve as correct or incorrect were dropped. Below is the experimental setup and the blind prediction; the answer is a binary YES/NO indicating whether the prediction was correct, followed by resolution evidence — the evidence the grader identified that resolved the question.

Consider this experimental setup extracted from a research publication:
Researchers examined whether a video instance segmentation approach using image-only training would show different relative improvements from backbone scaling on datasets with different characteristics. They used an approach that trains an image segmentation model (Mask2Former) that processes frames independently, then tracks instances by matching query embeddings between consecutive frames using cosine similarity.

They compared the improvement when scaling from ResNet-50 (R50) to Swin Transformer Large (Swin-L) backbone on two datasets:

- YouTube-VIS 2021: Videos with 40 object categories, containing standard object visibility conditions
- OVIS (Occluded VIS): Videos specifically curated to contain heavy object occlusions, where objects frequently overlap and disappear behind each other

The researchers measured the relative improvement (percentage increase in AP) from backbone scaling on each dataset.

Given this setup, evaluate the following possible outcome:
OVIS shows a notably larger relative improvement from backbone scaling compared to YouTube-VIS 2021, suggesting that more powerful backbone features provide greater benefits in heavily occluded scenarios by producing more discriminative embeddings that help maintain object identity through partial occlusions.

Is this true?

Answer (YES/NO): YES